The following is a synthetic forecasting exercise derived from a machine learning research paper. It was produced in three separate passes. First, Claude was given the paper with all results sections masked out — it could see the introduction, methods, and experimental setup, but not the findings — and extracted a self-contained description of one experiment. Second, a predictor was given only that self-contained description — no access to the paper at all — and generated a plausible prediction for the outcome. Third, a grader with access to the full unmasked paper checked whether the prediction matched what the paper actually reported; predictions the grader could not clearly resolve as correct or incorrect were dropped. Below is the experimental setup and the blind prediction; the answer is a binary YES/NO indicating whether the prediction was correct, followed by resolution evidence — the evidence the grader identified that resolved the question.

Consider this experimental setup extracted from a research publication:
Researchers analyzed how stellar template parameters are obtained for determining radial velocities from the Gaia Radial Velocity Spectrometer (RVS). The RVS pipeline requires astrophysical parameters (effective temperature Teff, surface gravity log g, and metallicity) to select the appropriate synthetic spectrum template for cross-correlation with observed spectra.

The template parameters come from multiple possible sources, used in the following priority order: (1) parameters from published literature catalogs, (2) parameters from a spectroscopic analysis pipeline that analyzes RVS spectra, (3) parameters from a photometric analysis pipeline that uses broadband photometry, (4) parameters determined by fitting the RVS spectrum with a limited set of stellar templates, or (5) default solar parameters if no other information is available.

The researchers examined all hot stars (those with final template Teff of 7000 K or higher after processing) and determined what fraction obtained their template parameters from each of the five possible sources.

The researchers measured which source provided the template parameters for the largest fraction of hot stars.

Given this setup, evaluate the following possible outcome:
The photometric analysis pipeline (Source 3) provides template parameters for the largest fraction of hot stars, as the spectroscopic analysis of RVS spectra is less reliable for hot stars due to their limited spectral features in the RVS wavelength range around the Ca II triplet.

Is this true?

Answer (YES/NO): YES